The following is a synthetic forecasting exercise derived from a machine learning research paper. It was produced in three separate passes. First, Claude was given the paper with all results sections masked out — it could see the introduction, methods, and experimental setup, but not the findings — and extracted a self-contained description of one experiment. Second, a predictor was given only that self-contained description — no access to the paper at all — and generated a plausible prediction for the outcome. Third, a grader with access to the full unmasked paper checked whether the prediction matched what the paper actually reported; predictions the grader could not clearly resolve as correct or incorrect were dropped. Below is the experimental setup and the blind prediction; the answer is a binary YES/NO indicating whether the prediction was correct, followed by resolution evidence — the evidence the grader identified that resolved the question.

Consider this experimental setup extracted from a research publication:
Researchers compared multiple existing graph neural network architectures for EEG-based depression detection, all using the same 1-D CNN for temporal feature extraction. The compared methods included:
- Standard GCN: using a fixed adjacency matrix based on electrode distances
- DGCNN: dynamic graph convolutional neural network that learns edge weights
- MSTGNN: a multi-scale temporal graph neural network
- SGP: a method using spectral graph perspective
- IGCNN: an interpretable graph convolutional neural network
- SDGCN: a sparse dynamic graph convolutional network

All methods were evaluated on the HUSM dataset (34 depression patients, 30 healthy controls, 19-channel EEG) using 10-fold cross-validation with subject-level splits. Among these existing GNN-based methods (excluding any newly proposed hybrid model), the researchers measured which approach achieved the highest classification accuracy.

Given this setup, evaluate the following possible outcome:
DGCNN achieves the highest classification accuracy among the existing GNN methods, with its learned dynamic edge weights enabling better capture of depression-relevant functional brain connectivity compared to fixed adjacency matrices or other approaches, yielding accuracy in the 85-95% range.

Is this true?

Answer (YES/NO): NO